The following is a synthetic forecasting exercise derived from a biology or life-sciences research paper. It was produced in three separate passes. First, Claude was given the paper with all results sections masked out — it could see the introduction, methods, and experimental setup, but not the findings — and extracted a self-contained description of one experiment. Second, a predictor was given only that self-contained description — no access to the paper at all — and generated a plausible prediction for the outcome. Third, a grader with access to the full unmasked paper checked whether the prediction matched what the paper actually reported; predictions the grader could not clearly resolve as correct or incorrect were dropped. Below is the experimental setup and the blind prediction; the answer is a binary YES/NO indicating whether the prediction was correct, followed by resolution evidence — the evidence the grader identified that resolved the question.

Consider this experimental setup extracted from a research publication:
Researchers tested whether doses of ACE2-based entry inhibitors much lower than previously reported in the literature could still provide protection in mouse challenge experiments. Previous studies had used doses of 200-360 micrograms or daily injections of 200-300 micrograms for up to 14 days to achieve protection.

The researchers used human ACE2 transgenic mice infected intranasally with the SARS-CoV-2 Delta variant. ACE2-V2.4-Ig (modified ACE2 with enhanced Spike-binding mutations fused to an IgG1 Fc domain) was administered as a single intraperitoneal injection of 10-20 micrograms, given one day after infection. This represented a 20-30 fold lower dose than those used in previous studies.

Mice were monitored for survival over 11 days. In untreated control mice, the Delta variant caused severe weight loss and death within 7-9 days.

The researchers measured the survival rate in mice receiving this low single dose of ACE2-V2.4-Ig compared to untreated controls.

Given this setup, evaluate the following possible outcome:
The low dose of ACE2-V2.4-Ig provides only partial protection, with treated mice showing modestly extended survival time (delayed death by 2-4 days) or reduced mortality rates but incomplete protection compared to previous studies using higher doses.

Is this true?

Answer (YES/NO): NO